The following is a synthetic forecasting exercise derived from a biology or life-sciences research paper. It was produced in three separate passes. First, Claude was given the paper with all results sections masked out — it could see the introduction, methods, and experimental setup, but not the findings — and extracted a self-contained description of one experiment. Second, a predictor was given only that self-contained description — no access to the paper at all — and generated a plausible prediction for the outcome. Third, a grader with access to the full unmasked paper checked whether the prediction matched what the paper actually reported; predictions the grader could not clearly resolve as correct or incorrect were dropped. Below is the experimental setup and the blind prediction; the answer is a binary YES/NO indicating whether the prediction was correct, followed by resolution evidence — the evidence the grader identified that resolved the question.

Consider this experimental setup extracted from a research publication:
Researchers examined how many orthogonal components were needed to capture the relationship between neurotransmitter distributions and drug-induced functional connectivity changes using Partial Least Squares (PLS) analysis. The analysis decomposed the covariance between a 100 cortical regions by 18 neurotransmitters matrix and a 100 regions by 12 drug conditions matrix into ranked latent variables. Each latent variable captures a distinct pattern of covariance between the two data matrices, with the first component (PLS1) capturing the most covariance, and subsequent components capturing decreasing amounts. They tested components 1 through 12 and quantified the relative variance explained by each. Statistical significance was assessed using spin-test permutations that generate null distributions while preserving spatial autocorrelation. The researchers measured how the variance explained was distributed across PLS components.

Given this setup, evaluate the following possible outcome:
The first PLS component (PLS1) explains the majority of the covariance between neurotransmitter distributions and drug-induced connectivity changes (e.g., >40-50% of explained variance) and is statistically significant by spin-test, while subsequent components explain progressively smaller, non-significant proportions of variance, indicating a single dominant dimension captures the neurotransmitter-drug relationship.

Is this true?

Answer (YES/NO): NO